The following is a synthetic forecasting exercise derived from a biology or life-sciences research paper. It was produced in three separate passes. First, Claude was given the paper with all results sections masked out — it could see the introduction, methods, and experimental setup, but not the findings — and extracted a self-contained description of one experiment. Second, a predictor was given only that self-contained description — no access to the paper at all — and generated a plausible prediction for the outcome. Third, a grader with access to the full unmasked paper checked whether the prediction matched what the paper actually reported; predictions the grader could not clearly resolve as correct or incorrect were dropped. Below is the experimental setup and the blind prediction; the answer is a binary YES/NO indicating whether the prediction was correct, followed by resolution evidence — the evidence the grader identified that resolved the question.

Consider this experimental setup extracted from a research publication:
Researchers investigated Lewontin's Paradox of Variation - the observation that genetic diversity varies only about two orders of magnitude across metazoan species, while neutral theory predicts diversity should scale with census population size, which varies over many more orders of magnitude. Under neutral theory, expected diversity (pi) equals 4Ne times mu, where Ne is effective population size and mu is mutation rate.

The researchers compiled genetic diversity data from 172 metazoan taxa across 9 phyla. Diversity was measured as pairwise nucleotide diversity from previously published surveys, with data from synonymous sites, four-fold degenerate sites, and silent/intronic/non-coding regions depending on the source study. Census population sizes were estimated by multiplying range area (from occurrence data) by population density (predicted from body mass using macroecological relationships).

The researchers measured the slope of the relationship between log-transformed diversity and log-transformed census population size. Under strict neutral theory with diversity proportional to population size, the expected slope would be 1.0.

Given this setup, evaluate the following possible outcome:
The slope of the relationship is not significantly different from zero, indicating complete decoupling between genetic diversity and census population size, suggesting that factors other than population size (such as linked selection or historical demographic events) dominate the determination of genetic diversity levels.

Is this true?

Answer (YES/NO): NO